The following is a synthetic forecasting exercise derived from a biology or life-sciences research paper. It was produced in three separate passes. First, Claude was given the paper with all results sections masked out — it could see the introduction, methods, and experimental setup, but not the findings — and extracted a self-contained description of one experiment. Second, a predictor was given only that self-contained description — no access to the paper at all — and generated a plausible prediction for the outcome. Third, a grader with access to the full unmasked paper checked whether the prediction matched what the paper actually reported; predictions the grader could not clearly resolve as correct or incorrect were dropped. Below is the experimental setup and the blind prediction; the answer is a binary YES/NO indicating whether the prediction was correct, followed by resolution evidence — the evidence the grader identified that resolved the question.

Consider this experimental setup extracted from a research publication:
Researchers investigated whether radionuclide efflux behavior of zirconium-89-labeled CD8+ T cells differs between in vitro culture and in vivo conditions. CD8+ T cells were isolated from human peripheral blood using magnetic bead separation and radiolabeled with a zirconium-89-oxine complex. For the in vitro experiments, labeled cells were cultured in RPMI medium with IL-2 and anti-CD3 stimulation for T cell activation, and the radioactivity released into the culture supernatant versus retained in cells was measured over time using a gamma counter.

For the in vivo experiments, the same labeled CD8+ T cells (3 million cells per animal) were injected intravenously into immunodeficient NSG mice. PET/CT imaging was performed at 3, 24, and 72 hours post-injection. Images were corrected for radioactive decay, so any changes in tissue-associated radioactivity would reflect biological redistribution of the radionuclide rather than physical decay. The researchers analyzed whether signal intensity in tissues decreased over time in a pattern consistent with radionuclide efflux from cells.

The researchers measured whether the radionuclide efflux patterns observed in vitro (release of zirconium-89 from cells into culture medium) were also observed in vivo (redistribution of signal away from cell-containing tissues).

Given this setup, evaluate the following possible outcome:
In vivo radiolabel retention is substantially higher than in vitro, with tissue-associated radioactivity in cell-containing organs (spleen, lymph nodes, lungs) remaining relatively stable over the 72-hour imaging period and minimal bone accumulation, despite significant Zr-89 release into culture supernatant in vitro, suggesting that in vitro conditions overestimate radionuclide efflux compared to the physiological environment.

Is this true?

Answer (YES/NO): YES